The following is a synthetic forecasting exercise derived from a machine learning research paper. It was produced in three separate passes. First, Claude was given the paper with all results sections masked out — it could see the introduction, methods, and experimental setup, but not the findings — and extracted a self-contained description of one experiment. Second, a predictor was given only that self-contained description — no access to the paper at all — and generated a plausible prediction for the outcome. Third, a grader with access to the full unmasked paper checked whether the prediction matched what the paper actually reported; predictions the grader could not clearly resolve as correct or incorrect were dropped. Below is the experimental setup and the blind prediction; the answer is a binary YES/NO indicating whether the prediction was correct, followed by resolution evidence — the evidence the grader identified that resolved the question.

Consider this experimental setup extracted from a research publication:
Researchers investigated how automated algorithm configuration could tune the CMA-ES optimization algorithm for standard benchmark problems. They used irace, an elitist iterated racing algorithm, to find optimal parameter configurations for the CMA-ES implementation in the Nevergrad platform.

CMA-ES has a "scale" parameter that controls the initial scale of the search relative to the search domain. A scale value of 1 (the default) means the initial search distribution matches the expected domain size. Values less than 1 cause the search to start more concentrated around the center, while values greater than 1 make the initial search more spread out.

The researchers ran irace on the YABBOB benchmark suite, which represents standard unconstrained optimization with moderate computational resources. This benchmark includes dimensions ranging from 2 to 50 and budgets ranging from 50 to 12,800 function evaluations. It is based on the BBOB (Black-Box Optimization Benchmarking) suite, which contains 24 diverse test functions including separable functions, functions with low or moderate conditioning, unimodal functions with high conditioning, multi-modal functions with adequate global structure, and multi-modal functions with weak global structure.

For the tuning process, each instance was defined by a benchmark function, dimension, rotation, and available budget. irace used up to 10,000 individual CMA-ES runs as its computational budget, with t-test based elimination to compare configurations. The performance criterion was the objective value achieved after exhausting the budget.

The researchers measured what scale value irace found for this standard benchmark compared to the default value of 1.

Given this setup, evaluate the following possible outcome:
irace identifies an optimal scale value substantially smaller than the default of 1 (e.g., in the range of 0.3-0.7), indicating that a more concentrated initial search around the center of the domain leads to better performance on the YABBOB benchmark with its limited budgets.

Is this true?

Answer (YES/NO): YES